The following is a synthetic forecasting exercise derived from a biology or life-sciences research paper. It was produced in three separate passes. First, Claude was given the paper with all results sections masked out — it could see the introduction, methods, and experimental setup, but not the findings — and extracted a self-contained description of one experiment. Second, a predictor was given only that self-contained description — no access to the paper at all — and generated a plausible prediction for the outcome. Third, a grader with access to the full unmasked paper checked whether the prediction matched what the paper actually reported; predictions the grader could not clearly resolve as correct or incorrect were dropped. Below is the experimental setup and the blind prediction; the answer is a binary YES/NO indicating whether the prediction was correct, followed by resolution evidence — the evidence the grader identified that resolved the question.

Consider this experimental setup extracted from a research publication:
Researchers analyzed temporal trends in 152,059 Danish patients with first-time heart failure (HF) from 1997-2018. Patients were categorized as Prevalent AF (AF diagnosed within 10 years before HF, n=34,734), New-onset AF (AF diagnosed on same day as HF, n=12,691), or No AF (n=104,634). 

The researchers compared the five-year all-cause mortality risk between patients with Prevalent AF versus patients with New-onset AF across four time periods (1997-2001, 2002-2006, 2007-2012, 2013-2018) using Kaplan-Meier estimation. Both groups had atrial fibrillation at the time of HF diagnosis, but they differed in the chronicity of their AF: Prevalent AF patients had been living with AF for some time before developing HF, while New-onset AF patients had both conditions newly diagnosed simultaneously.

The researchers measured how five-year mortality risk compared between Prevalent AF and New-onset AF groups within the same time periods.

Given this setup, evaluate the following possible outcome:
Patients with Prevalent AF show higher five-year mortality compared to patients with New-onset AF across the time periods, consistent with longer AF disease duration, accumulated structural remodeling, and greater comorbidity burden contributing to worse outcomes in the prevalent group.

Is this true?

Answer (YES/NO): YES